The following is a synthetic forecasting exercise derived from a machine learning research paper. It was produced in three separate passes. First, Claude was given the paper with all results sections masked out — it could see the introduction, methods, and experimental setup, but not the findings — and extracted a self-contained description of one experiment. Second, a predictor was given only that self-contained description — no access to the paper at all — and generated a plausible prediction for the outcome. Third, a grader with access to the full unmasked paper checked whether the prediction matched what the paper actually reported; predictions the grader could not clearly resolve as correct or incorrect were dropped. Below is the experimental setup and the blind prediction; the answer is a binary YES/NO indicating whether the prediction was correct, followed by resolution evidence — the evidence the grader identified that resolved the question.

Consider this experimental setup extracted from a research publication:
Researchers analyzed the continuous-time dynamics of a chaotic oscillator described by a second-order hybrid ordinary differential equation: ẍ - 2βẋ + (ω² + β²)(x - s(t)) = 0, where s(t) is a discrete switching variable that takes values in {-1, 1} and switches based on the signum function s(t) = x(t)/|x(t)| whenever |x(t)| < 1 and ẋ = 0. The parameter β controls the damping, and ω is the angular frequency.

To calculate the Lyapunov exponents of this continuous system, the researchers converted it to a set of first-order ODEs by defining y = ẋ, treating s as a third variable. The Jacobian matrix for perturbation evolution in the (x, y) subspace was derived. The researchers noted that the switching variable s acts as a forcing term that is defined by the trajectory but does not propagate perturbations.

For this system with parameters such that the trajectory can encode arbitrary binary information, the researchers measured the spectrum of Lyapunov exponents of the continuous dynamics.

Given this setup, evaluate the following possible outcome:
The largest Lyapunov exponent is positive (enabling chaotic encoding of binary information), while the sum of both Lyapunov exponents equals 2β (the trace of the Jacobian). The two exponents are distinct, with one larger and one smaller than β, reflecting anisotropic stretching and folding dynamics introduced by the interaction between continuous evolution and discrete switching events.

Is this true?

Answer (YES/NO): NO